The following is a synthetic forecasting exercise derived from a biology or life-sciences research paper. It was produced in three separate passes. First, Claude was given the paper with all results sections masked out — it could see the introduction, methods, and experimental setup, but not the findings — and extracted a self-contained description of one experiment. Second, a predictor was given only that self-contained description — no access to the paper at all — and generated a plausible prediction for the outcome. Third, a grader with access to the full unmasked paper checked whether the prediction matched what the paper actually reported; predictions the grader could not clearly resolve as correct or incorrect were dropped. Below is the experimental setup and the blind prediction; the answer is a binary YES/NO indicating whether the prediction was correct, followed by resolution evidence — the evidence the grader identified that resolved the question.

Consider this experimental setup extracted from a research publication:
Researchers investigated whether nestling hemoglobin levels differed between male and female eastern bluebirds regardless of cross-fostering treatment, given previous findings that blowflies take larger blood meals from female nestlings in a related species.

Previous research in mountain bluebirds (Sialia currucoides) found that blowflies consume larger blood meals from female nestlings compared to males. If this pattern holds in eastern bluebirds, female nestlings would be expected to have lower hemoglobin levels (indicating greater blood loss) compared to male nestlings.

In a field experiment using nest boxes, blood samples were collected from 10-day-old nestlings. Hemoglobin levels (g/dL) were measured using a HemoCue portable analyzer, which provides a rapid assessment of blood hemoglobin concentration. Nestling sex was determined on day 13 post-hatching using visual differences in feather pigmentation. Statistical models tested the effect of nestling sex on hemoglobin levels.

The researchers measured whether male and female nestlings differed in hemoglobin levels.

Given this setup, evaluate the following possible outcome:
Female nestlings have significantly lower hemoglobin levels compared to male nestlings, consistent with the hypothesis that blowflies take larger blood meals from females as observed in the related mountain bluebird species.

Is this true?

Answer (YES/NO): NO